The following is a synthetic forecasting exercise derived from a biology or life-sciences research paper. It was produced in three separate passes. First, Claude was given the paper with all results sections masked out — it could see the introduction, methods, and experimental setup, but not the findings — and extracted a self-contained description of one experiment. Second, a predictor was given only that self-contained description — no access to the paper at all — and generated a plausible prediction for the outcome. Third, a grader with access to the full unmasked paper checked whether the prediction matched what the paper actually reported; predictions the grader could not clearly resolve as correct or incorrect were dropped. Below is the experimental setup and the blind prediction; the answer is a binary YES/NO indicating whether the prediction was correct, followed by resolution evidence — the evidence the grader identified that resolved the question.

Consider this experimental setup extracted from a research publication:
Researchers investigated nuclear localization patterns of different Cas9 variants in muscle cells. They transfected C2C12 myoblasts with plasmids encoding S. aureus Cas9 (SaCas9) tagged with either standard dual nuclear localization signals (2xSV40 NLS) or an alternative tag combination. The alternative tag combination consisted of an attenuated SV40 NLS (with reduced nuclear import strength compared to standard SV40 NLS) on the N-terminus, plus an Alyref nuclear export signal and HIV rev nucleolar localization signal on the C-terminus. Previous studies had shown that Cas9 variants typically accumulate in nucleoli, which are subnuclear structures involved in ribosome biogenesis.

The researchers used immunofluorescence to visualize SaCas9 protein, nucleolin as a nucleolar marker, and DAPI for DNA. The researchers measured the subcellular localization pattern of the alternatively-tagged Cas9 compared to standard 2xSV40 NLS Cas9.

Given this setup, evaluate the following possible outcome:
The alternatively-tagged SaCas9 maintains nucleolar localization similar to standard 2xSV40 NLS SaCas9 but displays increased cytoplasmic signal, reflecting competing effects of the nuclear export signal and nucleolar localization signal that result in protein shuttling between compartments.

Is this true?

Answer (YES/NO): YES